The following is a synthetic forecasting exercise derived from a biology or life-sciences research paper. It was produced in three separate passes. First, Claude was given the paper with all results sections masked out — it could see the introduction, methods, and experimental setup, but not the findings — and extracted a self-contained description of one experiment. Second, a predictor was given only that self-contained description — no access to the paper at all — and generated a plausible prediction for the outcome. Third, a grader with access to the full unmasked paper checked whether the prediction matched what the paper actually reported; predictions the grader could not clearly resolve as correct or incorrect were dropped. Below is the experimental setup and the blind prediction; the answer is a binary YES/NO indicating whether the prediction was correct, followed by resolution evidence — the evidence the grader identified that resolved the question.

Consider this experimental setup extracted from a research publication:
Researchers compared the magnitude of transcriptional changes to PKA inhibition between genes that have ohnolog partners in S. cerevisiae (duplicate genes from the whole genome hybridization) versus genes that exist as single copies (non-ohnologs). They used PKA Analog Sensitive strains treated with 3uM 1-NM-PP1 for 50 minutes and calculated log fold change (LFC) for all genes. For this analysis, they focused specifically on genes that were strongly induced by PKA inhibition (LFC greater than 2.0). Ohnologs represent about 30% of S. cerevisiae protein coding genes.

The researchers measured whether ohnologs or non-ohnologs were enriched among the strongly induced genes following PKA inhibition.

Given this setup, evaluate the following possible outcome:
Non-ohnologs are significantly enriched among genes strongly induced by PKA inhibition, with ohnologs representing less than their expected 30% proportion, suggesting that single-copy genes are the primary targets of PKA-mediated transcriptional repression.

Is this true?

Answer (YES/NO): NO